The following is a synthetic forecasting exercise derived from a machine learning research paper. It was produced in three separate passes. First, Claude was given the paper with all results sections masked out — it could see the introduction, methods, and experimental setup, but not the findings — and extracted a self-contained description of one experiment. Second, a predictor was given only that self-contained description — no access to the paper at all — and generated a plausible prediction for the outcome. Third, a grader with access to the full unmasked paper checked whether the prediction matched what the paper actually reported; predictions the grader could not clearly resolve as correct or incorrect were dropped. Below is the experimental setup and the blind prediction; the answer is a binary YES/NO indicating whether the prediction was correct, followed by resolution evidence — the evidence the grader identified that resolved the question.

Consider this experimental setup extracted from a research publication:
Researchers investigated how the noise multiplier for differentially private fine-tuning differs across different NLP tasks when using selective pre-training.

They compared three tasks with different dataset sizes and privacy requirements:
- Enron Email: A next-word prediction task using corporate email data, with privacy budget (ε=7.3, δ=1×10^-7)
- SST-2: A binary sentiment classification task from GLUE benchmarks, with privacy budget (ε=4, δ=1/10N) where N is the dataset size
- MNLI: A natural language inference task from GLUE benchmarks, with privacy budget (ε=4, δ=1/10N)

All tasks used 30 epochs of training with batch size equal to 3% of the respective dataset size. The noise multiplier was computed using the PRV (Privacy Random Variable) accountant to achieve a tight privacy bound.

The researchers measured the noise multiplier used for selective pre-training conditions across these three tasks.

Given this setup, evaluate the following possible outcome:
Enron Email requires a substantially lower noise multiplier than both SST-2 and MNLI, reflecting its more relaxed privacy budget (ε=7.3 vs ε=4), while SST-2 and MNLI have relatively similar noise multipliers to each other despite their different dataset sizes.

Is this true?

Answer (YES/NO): YES